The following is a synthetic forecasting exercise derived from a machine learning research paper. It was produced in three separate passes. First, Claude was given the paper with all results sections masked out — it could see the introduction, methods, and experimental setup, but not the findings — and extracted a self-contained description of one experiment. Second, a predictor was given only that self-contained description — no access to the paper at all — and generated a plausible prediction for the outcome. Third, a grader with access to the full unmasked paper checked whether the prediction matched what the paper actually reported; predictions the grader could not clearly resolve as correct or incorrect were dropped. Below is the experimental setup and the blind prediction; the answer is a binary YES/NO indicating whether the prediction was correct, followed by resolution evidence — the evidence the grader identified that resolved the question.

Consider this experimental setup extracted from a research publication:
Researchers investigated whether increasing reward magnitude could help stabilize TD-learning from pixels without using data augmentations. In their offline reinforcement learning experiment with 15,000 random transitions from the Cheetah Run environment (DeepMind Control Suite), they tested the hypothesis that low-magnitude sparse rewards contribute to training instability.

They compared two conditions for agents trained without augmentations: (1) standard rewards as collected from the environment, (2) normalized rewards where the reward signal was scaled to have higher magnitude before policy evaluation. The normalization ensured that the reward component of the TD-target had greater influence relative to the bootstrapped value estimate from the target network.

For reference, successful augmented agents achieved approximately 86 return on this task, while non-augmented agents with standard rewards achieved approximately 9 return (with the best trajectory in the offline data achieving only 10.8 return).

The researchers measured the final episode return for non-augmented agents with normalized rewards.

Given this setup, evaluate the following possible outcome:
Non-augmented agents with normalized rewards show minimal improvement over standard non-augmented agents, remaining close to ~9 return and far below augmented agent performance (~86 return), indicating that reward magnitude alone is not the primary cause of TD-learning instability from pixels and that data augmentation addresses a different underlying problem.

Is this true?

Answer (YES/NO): NO